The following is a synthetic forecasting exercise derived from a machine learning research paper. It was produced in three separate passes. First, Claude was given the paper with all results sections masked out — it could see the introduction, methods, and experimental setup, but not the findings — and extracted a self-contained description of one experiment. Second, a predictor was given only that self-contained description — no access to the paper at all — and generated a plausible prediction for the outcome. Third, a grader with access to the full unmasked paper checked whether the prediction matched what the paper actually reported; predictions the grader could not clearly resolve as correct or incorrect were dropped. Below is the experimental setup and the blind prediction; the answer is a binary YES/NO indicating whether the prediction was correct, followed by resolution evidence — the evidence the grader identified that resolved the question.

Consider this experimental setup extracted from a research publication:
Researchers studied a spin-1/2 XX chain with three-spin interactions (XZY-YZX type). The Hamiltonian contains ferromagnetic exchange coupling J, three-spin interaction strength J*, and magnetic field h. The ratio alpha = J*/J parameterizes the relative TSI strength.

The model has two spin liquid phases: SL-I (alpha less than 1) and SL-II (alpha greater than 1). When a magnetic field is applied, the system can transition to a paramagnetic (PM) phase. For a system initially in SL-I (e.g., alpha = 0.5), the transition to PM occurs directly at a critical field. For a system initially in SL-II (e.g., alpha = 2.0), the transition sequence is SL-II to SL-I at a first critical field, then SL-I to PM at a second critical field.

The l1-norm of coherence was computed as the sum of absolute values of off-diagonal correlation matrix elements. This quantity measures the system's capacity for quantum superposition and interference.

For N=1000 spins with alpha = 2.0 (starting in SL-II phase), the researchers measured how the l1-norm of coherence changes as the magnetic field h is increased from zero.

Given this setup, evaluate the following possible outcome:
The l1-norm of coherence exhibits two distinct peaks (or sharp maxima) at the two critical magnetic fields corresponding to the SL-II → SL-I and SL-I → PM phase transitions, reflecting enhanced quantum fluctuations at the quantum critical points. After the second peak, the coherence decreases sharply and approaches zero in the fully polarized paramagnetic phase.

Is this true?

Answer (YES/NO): NO